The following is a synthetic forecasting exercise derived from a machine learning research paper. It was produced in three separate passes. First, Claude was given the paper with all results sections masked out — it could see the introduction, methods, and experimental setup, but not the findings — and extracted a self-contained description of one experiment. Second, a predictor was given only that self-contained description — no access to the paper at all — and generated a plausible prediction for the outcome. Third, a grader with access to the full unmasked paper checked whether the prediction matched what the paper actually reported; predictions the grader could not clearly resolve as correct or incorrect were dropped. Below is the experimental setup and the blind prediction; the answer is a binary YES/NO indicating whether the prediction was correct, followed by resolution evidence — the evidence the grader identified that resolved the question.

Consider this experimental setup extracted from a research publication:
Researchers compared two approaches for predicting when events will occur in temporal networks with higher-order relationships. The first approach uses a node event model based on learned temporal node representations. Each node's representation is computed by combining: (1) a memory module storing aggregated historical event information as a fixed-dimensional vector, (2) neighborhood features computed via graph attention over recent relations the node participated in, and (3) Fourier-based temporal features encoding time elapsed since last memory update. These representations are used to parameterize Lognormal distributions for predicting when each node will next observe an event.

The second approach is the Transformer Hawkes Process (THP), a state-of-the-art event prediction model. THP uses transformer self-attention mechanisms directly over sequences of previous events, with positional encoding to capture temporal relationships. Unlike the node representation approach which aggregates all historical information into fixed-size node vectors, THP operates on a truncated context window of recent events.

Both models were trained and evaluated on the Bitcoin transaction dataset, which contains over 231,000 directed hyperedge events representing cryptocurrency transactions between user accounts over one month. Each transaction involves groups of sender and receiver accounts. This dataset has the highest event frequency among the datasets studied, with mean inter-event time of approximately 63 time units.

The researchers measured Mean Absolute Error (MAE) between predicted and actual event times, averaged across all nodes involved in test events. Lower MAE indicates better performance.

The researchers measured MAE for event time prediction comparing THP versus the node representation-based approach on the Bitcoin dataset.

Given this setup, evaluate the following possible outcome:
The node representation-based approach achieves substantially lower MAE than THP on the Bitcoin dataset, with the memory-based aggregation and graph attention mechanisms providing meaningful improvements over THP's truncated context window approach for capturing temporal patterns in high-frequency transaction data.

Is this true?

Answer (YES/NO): YES